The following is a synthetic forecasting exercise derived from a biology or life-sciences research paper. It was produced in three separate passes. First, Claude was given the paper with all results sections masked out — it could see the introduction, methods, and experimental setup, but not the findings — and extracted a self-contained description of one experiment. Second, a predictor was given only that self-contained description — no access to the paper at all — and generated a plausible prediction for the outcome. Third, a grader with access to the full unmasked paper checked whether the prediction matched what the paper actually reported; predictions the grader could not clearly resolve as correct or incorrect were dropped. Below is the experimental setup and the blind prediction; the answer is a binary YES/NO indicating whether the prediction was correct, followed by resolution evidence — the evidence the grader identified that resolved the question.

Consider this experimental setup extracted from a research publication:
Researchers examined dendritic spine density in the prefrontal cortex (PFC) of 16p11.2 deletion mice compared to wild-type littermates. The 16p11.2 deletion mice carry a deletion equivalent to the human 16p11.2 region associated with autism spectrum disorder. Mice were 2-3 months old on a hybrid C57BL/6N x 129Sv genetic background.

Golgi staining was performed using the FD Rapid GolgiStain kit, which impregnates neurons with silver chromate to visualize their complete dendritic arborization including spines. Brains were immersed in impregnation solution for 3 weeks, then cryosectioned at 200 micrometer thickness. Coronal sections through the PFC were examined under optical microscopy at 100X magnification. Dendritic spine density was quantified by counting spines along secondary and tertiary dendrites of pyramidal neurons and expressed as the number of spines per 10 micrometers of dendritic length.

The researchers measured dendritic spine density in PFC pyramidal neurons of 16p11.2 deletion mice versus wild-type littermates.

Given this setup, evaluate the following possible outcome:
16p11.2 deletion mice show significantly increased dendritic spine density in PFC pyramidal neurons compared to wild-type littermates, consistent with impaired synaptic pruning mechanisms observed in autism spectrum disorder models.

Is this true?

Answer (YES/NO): YES